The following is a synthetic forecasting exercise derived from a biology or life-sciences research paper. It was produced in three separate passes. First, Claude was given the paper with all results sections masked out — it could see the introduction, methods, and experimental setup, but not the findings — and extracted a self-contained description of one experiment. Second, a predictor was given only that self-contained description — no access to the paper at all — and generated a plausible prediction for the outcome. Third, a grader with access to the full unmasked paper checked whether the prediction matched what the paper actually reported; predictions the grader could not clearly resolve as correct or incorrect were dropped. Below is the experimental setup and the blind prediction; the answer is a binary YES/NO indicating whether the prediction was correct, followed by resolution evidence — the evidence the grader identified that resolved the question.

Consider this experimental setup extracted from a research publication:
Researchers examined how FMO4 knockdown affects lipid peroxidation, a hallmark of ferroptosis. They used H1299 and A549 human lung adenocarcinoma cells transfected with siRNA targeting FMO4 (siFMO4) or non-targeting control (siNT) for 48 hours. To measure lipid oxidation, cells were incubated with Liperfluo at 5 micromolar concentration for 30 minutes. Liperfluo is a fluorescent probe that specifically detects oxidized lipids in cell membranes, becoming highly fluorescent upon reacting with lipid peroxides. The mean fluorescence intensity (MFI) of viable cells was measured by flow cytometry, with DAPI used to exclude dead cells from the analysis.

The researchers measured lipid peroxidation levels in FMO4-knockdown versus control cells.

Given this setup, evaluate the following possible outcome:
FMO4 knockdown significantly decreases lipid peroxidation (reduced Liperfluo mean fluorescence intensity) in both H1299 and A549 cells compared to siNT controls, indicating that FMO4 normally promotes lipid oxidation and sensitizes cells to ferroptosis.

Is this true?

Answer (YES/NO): NO